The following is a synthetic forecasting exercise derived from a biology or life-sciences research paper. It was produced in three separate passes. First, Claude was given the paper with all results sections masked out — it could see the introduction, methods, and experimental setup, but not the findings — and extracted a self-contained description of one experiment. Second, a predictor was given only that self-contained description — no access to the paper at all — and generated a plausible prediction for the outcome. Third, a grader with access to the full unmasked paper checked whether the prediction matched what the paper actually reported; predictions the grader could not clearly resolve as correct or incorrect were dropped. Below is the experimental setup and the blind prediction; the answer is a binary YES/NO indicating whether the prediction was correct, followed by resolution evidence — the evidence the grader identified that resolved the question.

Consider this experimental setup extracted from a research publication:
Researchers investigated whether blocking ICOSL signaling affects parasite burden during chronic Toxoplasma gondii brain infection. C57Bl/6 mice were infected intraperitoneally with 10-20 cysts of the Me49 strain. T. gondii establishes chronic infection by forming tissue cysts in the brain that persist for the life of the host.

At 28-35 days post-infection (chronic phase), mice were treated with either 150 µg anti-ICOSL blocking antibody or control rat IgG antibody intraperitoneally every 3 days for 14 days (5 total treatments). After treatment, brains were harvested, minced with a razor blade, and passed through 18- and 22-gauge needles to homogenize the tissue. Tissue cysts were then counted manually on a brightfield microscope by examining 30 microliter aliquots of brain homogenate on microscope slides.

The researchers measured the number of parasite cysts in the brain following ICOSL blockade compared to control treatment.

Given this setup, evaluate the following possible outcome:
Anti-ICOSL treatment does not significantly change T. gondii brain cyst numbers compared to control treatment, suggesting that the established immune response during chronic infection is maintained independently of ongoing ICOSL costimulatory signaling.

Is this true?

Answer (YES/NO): YES